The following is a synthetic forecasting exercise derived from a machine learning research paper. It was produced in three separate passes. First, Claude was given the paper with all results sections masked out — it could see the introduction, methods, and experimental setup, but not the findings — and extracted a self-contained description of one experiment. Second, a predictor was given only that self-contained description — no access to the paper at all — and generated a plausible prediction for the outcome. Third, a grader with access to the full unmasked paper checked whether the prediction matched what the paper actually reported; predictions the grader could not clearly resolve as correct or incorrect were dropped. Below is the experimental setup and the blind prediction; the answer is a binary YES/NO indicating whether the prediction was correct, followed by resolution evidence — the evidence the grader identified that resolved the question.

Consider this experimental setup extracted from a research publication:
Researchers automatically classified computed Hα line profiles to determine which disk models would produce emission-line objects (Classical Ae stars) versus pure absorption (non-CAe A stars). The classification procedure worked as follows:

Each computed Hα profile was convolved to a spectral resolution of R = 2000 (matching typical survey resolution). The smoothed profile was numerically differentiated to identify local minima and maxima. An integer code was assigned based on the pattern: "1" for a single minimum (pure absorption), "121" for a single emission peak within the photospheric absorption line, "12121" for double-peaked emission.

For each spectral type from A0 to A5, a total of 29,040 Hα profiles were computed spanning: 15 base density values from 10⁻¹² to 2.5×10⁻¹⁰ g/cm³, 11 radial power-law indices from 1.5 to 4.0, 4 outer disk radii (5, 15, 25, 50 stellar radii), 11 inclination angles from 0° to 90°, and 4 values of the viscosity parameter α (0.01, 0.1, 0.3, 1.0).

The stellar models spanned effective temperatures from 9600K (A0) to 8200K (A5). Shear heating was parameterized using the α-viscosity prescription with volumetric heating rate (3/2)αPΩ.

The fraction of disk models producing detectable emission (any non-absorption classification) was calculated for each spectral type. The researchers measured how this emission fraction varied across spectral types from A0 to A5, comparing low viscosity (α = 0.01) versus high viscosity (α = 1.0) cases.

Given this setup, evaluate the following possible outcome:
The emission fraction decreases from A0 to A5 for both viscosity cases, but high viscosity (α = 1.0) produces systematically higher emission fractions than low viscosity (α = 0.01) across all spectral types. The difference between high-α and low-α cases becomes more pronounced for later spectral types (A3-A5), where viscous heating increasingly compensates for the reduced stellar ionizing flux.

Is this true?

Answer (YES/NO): NO